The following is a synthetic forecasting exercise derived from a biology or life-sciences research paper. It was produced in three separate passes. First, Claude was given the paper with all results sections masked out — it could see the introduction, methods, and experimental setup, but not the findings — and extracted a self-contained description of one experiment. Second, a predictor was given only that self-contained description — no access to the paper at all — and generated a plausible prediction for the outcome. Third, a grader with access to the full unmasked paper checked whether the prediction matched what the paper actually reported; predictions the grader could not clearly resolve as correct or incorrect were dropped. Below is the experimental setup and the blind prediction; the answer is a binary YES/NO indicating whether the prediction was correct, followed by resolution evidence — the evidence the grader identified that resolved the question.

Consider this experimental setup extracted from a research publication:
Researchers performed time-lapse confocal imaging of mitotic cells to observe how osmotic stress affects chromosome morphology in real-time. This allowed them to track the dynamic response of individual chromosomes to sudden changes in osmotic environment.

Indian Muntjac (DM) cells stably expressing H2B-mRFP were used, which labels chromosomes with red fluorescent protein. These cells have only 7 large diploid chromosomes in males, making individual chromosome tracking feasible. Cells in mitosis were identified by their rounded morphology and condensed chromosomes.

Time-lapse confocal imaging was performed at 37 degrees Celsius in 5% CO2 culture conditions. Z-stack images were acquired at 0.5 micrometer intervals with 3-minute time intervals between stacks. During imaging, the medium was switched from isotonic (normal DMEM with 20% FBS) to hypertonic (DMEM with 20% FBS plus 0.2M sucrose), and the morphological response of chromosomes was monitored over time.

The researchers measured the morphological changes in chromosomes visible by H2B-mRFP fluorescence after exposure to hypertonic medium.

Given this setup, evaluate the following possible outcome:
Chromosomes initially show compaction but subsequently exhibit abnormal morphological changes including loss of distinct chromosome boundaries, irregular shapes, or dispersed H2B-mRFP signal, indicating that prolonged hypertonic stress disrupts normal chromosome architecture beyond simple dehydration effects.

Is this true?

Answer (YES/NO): NO